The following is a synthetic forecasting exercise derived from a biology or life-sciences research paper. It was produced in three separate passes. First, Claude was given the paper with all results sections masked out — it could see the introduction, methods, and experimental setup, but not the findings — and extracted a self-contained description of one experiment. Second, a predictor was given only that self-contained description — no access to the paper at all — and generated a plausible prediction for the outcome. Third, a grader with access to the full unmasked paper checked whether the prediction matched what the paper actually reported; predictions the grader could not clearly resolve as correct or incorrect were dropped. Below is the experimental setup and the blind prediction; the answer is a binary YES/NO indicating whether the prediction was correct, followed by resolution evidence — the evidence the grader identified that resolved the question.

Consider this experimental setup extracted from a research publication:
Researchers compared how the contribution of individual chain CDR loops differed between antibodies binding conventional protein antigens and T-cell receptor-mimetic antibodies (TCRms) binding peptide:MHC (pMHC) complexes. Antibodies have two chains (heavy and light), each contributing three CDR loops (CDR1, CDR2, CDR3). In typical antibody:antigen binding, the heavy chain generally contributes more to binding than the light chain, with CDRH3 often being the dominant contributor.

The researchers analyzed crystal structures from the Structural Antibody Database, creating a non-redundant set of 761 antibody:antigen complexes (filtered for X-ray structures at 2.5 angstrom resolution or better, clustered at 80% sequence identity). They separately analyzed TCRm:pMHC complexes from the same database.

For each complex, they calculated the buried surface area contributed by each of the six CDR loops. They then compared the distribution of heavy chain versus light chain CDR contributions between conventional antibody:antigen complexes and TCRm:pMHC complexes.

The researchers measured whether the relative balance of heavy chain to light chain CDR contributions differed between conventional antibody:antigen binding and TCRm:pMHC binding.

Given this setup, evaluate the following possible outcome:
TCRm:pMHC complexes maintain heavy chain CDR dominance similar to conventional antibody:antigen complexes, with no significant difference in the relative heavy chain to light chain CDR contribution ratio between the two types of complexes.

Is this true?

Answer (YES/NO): YES